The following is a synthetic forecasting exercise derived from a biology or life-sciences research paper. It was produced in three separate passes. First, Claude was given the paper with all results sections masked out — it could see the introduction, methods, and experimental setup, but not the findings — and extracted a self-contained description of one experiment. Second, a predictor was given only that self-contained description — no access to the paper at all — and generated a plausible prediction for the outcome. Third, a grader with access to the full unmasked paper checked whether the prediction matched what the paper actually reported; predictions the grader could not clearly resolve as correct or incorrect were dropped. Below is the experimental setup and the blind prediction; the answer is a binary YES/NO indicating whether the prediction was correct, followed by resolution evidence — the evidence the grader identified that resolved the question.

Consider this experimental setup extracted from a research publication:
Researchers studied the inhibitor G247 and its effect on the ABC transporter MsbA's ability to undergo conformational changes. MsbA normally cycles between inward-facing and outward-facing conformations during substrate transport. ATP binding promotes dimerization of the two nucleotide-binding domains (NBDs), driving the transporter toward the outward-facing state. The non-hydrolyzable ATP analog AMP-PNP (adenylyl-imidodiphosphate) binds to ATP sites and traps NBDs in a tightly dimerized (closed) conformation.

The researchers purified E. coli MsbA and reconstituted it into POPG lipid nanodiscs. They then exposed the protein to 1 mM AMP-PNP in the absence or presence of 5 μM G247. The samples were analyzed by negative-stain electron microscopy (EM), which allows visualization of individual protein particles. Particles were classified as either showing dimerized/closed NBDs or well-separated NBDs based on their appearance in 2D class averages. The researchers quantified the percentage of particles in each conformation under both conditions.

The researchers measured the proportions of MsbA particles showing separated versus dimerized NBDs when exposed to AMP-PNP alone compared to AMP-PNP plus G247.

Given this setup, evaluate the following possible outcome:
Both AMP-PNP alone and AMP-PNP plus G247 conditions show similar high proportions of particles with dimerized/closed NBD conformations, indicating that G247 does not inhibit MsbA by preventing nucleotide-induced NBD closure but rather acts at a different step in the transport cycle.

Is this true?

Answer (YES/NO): NO